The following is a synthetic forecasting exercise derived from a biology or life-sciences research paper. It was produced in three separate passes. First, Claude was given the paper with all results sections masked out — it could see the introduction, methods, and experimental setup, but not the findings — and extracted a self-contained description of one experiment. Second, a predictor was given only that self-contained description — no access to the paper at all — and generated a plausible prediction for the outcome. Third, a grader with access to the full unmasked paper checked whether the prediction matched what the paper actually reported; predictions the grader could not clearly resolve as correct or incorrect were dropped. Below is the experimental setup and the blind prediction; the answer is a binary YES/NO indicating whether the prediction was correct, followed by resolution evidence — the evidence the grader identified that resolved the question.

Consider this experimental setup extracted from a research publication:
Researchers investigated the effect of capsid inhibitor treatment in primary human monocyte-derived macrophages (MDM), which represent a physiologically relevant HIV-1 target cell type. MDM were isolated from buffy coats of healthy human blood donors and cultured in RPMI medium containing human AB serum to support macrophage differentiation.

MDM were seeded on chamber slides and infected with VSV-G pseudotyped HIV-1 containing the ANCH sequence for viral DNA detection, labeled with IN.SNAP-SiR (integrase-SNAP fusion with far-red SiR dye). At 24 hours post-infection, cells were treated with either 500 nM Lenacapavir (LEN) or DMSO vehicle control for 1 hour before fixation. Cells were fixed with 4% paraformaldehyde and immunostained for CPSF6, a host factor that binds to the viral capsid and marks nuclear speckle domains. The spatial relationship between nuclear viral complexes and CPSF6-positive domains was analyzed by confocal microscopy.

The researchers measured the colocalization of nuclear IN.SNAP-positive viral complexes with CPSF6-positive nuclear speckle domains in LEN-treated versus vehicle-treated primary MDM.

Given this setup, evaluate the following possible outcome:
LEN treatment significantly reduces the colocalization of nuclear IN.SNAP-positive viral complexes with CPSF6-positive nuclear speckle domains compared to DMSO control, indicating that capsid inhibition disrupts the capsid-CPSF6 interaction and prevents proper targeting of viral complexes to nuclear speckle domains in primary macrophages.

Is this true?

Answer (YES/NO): YES